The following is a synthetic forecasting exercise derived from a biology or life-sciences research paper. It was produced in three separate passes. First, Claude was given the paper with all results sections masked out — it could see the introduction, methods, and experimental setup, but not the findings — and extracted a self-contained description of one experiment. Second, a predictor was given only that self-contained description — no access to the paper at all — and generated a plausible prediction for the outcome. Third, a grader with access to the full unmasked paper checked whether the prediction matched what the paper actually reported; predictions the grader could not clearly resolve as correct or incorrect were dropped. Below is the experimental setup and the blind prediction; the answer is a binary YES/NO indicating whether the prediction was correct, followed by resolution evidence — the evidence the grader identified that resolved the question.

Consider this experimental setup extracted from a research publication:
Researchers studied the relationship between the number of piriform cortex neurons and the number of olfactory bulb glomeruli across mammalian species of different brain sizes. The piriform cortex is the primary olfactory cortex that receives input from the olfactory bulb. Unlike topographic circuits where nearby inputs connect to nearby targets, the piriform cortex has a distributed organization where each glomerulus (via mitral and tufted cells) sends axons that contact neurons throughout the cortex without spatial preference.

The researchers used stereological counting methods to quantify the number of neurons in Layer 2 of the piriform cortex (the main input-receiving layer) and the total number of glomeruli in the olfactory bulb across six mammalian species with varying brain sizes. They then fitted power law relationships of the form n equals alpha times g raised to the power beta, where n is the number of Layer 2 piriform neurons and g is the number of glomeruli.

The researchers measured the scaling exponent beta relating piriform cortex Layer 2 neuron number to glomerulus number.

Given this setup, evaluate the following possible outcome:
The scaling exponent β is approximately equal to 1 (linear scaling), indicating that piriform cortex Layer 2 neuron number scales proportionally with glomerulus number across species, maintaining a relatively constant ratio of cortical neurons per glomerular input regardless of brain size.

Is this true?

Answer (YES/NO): NO